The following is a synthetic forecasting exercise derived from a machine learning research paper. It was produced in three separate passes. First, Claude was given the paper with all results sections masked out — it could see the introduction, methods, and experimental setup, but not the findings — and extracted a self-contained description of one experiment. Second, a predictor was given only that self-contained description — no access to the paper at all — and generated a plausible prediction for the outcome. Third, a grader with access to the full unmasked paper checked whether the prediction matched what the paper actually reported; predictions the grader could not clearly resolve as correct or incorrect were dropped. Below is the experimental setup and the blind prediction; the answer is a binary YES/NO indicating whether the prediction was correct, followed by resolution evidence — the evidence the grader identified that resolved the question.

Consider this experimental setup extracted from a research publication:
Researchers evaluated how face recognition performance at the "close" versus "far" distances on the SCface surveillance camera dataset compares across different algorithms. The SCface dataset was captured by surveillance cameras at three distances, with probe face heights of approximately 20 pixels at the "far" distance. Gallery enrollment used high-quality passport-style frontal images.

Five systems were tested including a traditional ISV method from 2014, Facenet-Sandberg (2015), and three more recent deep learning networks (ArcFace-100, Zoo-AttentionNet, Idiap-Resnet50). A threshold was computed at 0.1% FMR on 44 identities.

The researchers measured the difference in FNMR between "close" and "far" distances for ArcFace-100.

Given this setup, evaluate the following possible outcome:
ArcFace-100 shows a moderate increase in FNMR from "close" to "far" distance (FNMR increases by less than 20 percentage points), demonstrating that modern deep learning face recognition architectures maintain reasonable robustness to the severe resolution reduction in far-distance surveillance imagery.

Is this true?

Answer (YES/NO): NO